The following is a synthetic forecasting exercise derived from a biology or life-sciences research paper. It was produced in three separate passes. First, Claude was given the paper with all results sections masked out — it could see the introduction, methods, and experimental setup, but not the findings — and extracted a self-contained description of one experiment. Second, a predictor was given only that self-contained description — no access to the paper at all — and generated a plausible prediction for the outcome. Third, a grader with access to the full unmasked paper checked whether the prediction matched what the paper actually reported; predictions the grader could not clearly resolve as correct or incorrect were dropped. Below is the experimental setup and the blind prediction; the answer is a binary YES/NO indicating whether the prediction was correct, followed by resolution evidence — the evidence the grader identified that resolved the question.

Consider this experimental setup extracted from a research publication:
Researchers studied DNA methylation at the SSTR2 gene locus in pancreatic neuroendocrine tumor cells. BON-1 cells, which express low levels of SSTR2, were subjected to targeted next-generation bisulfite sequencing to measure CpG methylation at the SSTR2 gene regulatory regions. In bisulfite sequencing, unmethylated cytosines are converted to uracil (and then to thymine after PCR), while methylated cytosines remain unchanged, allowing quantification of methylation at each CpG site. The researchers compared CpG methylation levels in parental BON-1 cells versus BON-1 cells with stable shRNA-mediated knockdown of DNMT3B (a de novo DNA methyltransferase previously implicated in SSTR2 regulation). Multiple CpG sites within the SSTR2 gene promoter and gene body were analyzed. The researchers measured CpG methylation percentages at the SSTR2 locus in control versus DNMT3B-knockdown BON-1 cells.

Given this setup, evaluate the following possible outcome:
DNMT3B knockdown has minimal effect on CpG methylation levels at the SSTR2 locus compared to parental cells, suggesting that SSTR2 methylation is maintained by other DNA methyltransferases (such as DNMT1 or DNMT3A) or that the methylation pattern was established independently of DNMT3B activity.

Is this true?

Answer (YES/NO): NO